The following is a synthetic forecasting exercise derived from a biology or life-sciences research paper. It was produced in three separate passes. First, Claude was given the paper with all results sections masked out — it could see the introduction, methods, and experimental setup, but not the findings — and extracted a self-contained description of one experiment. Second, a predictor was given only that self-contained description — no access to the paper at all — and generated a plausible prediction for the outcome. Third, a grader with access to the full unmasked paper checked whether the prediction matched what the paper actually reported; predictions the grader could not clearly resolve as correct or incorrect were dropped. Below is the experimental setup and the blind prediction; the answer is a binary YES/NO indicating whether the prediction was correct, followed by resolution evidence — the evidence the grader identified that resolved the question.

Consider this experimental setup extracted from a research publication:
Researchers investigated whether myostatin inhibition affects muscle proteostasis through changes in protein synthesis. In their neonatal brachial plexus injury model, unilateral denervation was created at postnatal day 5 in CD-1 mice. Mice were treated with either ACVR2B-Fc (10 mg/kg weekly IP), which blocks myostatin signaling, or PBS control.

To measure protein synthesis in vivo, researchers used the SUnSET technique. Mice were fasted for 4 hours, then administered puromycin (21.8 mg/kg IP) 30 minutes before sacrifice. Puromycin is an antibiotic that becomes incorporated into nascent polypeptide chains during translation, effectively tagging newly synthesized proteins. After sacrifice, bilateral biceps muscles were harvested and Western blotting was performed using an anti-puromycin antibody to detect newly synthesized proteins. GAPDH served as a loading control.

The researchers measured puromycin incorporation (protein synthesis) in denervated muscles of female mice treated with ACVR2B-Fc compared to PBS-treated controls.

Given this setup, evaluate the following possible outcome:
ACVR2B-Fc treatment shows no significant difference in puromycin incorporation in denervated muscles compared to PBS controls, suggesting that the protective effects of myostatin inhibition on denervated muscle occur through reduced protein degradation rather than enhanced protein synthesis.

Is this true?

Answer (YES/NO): YES